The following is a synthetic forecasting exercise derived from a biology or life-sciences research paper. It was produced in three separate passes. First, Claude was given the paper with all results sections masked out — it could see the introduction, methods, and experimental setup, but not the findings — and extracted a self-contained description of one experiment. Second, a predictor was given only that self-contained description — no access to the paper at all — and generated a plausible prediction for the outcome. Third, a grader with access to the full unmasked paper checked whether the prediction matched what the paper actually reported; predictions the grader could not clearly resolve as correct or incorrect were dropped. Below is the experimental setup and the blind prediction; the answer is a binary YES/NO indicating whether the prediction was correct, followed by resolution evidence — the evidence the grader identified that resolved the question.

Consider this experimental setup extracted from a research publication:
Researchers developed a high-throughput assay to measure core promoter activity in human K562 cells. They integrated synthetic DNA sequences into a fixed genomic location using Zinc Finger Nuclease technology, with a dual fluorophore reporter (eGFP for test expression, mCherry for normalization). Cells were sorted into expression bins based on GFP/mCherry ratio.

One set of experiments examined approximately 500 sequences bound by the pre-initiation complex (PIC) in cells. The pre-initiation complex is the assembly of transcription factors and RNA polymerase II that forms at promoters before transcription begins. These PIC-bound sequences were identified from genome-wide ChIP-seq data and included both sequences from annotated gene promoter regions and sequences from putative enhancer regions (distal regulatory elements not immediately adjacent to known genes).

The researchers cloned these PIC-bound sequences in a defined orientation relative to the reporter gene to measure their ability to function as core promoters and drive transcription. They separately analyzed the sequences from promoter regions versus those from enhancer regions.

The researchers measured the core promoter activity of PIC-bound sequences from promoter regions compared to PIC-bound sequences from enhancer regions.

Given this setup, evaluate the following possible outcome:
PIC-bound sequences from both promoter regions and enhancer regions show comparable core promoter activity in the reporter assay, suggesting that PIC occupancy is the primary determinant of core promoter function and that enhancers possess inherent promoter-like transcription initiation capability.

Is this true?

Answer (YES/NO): NO